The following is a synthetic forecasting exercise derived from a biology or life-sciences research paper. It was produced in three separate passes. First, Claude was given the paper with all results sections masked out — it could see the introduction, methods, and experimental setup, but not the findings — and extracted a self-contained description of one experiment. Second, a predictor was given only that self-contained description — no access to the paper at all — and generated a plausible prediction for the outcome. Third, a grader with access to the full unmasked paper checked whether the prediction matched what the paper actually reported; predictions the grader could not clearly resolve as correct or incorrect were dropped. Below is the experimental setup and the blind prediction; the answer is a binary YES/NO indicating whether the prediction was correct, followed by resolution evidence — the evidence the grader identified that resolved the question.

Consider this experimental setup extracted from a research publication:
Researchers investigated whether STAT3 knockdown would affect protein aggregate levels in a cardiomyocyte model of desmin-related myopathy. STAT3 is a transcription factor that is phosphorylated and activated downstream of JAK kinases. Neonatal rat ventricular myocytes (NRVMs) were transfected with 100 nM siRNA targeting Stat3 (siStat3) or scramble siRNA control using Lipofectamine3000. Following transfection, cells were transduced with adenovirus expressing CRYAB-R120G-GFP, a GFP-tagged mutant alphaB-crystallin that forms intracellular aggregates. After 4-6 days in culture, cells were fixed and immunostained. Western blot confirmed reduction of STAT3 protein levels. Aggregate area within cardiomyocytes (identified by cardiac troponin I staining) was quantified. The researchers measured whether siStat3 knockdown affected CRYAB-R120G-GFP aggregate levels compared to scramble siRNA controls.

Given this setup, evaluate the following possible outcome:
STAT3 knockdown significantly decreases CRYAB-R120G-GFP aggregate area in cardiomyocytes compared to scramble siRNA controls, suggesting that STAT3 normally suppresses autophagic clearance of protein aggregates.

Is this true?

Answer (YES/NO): NO